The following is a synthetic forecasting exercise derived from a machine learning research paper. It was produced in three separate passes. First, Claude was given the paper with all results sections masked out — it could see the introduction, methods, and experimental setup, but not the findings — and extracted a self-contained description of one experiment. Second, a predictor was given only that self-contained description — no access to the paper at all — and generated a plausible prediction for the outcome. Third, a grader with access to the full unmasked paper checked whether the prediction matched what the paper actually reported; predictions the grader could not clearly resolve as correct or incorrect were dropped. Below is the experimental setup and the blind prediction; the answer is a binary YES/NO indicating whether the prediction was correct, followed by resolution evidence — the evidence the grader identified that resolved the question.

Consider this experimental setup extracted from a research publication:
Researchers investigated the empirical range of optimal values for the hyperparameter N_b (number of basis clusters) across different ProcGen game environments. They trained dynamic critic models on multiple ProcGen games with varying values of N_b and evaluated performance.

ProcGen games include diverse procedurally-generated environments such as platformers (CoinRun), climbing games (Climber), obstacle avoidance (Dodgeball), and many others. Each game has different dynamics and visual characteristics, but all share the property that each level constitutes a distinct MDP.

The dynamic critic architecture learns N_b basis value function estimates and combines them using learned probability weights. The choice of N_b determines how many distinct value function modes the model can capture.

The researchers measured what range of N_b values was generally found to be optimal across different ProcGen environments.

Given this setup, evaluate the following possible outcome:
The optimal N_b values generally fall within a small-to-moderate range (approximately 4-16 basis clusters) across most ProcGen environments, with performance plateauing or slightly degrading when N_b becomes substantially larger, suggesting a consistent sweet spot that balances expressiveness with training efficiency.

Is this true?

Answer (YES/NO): NO